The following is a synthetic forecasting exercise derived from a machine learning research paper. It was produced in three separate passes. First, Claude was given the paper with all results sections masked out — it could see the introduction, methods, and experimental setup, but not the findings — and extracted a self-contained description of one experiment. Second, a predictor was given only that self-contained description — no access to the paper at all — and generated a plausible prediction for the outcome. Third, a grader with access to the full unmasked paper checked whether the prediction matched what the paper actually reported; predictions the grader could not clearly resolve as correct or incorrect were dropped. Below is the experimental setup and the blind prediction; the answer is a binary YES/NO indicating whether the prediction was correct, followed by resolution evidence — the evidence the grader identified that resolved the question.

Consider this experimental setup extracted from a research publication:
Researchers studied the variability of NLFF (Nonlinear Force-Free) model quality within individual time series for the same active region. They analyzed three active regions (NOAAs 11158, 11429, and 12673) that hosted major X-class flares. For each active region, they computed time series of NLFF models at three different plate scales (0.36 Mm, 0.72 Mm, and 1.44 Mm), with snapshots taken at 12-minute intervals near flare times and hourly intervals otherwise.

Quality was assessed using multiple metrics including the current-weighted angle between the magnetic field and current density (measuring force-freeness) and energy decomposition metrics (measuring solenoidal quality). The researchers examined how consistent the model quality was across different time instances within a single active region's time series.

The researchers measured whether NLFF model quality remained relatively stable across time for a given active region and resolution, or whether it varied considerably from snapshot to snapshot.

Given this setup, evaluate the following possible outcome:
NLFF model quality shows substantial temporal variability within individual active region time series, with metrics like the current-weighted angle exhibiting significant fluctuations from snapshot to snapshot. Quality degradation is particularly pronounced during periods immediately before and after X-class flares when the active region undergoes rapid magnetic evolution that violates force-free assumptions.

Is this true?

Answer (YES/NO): NO